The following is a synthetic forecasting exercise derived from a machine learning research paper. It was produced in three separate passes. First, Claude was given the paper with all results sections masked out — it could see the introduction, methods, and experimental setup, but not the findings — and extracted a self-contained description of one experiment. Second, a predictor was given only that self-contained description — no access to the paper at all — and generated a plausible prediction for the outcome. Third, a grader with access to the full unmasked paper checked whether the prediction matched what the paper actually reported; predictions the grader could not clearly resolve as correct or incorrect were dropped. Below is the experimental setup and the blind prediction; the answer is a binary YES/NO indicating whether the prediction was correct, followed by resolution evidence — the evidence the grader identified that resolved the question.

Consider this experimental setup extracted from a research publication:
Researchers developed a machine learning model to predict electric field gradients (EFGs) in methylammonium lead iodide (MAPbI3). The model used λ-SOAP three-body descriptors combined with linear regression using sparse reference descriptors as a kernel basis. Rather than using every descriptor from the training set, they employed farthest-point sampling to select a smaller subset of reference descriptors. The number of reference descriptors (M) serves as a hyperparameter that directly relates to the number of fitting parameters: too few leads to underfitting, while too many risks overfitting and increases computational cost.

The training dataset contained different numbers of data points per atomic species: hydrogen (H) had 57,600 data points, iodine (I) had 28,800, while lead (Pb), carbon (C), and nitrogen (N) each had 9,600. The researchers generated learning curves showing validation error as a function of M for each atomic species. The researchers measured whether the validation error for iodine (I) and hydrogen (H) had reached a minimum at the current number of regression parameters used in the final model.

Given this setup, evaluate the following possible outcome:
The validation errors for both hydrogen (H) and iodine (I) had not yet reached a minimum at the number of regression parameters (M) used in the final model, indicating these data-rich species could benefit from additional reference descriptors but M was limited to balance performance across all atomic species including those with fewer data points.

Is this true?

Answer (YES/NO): YES